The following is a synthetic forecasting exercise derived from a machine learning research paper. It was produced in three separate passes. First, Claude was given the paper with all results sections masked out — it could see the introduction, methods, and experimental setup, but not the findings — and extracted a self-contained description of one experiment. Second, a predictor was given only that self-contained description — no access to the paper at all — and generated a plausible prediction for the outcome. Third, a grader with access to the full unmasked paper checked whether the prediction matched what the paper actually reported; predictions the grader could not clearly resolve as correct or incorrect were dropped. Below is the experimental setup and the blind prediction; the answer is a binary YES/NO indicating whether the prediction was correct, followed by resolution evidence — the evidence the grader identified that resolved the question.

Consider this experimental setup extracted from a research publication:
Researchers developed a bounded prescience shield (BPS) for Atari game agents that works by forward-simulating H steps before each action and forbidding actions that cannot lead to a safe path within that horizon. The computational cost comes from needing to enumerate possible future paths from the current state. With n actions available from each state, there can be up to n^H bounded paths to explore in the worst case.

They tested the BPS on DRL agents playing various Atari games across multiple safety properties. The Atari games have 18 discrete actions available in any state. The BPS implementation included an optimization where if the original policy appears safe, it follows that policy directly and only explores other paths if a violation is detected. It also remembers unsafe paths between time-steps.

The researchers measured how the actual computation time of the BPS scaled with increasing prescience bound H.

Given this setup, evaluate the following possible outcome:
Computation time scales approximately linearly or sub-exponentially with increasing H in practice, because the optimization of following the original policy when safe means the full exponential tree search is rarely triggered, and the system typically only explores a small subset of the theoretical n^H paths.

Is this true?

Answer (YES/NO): NO